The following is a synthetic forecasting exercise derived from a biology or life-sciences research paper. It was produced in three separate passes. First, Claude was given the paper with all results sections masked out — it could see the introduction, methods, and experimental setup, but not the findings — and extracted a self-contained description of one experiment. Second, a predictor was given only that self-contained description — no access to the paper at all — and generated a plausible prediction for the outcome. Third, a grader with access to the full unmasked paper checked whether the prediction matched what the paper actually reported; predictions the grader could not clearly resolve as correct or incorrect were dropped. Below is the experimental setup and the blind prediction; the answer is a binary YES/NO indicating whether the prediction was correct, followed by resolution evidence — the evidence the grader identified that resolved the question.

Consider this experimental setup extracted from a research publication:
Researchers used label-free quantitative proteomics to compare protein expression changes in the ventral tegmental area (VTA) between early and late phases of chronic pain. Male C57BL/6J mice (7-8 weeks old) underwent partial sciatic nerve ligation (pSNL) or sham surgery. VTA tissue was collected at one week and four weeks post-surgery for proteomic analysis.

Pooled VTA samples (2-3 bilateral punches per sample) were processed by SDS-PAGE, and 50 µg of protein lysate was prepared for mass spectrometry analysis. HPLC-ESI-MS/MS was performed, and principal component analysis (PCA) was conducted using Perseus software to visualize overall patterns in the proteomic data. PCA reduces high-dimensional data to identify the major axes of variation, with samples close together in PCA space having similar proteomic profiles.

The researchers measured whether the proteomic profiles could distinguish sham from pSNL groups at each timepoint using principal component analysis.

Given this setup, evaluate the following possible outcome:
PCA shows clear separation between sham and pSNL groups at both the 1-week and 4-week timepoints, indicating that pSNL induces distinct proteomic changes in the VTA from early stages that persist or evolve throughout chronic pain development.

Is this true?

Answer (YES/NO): YES